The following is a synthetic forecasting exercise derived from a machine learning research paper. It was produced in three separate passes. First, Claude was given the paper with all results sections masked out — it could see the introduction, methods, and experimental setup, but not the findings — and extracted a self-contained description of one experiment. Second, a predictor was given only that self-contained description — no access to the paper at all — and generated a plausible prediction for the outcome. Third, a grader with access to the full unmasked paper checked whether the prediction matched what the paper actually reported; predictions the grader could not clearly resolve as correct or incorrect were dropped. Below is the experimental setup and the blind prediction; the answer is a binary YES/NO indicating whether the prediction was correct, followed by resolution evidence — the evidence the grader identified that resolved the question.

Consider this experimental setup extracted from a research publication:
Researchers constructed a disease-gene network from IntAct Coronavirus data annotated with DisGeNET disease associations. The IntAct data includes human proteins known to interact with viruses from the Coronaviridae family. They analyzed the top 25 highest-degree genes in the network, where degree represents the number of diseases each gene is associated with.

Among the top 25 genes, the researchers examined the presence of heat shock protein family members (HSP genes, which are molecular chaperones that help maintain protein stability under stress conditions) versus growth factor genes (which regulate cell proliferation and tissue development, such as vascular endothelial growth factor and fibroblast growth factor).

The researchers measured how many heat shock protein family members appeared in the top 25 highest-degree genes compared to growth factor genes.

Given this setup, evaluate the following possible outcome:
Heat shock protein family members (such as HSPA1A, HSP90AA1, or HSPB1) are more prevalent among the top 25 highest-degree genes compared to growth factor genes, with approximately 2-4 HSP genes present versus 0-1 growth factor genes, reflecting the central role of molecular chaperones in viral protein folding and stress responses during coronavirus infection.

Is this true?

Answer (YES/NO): NO